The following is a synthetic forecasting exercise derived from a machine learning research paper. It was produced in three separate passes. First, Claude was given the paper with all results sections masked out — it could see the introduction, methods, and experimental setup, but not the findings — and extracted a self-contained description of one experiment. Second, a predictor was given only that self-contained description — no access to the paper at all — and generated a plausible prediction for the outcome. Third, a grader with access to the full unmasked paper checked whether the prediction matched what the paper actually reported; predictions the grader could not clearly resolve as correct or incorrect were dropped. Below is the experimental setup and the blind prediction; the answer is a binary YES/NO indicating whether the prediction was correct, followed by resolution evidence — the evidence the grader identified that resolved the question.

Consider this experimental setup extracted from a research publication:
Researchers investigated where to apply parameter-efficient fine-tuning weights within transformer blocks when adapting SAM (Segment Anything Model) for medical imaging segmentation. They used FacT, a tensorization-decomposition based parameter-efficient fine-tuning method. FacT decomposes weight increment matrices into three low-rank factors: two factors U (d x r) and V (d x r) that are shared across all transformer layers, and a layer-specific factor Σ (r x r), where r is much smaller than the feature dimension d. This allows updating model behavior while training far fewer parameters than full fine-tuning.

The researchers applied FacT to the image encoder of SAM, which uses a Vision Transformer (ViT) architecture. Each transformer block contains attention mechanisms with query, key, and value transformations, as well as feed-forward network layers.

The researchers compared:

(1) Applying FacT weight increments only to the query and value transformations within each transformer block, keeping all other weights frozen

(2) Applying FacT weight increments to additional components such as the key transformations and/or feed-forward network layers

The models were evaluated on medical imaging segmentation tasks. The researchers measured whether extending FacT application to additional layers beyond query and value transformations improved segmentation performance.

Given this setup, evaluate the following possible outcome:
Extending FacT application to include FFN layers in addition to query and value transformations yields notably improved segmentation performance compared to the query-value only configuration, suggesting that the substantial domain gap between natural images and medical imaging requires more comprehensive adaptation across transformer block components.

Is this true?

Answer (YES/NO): NO